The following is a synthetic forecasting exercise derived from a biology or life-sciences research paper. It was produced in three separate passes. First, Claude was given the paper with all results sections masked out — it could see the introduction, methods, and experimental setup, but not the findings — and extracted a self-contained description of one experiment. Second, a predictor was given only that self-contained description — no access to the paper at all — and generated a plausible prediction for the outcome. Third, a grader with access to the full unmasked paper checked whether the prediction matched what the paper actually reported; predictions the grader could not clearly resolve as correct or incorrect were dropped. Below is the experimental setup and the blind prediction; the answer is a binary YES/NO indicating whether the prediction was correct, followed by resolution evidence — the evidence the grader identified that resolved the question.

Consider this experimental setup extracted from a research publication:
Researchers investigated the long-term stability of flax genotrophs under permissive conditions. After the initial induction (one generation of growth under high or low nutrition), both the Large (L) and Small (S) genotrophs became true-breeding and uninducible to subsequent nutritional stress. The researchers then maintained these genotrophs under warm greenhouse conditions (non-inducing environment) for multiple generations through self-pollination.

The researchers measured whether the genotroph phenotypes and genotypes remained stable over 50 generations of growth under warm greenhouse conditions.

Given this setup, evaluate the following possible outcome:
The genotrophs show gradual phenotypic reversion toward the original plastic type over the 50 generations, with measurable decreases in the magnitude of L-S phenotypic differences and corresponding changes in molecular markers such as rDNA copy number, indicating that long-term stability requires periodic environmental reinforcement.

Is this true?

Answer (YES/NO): NO